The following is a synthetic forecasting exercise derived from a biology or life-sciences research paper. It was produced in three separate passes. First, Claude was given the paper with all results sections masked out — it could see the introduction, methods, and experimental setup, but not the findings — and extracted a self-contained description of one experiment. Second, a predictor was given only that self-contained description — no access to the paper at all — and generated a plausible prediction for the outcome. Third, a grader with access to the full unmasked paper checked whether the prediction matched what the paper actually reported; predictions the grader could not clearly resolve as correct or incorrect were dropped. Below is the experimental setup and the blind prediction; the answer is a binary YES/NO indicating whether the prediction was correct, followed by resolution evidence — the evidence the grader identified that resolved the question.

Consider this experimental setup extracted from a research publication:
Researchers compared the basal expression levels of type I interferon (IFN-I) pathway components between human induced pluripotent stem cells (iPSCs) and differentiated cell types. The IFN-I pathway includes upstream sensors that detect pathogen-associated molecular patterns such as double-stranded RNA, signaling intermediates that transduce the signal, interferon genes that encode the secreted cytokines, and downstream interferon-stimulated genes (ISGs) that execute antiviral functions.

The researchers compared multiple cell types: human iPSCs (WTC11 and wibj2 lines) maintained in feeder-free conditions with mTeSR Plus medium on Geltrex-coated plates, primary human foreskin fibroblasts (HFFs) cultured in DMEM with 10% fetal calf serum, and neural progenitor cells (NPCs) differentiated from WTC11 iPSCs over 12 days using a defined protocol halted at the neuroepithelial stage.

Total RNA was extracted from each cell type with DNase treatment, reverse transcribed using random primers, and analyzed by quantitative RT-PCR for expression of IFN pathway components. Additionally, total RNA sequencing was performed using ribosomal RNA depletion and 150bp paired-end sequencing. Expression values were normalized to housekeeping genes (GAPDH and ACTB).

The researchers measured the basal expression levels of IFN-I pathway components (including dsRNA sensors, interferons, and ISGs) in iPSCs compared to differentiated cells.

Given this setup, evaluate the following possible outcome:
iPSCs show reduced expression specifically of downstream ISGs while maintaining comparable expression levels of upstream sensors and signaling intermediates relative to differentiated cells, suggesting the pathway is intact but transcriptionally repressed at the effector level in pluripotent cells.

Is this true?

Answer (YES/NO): NO